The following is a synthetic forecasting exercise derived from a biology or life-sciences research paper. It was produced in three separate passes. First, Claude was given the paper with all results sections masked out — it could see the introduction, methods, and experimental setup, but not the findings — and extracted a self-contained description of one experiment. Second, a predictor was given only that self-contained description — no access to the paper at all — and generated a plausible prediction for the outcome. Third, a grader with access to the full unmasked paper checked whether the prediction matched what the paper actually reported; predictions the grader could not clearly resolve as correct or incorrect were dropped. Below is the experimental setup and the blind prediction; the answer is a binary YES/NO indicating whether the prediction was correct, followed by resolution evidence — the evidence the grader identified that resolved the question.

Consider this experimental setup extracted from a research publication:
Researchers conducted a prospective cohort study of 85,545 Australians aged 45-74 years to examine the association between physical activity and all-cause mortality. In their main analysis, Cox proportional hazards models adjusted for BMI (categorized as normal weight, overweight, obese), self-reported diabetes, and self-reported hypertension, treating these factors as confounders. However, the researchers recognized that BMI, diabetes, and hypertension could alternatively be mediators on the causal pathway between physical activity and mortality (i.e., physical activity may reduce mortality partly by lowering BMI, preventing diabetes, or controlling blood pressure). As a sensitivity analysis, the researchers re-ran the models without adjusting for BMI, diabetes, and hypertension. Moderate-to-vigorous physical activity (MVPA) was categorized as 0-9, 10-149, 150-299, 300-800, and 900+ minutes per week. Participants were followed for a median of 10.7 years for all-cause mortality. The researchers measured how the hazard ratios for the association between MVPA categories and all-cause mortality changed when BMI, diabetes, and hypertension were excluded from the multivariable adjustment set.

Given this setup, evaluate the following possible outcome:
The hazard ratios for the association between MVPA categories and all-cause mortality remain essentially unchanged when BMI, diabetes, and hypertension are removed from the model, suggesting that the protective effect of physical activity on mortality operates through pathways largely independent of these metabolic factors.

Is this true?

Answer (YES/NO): YES